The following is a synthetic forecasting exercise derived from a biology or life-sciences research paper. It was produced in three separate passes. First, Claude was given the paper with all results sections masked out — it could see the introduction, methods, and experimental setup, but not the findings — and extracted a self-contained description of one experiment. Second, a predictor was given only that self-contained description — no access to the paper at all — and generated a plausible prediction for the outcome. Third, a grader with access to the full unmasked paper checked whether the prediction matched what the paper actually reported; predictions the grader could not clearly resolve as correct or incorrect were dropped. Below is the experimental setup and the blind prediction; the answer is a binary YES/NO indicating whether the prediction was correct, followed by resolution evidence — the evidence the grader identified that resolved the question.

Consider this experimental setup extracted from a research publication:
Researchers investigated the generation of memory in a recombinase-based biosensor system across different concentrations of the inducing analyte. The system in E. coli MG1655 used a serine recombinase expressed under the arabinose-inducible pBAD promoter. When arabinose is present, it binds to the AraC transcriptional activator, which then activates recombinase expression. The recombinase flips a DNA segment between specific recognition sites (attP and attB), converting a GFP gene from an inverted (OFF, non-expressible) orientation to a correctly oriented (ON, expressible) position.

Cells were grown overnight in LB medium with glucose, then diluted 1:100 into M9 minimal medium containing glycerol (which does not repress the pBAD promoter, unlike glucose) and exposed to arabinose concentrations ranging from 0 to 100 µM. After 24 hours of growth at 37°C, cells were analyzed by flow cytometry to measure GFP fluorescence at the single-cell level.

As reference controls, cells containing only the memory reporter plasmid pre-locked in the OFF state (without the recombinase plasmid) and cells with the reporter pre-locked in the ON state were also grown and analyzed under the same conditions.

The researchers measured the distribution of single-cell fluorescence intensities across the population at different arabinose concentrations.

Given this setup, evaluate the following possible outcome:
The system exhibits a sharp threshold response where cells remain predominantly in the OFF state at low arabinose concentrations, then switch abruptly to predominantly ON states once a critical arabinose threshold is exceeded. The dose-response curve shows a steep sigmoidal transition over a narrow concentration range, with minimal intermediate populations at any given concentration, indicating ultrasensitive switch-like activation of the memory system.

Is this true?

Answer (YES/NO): NO